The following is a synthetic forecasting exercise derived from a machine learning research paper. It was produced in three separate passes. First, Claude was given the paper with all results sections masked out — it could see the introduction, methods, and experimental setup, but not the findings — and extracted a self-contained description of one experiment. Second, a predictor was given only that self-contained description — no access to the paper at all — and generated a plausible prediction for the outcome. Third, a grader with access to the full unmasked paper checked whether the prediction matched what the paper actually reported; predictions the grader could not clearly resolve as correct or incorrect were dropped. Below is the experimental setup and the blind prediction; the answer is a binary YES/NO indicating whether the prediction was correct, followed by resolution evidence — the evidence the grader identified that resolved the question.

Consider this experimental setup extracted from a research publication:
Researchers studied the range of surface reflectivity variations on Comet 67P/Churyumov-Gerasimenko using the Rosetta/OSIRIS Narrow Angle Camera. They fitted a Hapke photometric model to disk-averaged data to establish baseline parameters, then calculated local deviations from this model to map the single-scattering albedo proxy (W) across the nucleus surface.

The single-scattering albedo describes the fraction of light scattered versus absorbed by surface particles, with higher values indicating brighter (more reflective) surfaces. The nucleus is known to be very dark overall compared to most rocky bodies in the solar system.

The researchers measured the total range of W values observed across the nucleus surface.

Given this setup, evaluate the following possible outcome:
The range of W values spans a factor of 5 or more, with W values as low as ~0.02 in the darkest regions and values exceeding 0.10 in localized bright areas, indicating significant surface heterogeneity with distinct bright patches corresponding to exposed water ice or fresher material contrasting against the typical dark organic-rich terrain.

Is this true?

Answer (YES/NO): NO